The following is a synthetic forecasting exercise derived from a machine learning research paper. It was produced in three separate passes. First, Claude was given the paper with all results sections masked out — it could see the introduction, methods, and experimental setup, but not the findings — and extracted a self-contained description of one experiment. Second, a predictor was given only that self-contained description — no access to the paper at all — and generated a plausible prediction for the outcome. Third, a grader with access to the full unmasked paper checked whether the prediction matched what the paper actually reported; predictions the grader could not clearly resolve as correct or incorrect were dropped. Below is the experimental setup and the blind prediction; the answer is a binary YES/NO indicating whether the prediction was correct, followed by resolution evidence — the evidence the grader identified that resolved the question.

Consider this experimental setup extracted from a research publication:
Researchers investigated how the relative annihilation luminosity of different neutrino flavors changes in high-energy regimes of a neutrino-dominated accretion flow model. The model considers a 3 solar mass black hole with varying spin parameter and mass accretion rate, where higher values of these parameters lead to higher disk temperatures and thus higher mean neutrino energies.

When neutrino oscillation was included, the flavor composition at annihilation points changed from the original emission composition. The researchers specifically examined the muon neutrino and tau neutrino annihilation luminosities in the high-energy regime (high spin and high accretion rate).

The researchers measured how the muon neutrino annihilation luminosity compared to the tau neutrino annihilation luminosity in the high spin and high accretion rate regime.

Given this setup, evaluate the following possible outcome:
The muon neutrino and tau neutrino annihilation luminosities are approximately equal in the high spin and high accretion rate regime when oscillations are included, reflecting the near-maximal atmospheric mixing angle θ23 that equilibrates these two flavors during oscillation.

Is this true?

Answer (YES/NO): YES